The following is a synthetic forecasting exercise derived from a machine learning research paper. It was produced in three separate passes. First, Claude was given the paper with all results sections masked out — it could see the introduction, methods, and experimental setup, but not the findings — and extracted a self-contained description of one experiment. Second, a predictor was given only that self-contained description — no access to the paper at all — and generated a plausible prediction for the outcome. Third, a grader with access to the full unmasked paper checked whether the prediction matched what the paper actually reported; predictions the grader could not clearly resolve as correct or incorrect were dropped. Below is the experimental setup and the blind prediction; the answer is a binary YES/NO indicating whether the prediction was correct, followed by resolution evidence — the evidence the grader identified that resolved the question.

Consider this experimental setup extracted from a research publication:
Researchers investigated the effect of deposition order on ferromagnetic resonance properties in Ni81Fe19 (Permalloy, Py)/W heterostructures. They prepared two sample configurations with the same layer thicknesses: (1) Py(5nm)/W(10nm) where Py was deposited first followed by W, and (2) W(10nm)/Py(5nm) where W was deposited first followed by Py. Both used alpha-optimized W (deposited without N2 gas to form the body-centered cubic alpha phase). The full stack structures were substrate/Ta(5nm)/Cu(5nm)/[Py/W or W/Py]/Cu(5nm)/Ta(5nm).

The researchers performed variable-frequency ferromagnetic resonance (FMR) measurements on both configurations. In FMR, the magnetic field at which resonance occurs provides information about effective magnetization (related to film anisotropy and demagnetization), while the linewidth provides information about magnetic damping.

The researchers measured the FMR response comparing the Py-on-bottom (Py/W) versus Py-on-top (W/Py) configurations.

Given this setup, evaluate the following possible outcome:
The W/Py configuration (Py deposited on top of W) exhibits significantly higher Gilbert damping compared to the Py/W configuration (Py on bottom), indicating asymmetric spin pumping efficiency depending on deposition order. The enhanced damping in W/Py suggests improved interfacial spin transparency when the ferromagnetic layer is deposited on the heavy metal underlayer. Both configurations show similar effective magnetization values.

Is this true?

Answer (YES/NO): NO